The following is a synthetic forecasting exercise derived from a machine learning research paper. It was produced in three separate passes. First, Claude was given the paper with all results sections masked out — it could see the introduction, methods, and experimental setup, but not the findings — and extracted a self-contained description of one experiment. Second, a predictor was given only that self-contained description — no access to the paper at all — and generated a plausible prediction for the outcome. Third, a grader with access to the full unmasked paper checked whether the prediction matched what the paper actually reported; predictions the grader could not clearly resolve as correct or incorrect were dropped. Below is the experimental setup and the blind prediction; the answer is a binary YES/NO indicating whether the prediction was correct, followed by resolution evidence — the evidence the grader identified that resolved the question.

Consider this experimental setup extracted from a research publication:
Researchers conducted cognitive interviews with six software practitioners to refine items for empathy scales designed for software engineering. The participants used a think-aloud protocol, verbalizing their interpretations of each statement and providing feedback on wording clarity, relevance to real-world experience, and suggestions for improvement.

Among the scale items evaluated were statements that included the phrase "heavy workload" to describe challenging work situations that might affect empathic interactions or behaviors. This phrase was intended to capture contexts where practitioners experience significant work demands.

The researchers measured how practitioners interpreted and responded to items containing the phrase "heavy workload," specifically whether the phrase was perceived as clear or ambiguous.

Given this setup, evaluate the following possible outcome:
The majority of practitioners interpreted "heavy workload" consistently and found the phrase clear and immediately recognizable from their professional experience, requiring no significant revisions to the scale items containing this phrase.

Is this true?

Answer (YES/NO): NO